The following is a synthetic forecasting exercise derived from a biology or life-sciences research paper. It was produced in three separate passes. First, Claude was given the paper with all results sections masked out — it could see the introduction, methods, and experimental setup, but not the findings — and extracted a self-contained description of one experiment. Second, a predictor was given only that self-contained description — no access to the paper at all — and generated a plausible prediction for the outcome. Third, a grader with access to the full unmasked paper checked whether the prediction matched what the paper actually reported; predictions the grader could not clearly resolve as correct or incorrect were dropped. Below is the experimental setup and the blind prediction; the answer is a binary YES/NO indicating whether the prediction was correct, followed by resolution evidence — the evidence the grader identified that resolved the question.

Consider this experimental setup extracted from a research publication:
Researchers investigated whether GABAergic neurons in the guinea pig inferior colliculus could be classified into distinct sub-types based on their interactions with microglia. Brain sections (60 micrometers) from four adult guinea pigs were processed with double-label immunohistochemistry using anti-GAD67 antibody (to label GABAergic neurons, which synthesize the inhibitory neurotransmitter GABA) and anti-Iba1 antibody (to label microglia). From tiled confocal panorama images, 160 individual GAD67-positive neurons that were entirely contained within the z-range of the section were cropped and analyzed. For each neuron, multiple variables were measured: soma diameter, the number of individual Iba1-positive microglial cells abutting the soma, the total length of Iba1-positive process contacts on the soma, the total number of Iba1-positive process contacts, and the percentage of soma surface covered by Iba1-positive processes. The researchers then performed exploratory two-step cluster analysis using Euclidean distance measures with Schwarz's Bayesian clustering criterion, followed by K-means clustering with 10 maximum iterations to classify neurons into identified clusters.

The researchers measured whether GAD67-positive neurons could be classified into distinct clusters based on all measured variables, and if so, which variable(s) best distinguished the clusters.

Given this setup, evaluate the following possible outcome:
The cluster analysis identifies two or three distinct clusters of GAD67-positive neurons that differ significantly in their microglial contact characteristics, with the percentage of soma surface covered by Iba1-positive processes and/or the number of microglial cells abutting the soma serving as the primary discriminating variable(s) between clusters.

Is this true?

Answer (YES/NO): NO